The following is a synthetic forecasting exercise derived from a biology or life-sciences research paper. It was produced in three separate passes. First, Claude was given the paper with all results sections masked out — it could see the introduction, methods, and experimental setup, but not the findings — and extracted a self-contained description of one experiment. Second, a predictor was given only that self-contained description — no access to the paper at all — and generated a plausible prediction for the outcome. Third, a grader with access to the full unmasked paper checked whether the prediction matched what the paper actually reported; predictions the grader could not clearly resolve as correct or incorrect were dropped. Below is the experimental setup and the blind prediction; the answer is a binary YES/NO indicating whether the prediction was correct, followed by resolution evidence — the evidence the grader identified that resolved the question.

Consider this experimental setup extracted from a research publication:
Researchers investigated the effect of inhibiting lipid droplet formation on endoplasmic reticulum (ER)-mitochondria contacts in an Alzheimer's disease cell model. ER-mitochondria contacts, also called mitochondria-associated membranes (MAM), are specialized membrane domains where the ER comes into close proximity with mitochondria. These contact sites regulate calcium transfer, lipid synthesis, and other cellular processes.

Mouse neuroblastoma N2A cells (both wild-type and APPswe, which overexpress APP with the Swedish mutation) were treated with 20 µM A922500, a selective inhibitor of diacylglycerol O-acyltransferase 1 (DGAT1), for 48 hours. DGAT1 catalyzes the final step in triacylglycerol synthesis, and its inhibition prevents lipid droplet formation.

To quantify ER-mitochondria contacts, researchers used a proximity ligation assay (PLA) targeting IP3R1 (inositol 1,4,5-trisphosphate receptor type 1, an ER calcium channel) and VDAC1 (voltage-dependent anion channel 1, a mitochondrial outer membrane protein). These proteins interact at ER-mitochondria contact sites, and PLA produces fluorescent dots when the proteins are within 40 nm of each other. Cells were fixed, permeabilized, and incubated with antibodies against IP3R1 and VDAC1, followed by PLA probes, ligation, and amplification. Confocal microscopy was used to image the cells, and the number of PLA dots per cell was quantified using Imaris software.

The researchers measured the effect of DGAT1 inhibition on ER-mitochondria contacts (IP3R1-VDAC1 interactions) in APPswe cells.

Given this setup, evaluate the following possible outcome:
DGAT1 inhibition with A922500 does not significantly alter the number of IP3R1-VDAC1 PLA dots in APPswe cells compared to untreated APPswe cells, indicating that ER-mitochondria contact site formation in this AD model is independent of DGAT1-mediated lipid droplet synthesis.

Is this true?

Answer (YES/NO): NO